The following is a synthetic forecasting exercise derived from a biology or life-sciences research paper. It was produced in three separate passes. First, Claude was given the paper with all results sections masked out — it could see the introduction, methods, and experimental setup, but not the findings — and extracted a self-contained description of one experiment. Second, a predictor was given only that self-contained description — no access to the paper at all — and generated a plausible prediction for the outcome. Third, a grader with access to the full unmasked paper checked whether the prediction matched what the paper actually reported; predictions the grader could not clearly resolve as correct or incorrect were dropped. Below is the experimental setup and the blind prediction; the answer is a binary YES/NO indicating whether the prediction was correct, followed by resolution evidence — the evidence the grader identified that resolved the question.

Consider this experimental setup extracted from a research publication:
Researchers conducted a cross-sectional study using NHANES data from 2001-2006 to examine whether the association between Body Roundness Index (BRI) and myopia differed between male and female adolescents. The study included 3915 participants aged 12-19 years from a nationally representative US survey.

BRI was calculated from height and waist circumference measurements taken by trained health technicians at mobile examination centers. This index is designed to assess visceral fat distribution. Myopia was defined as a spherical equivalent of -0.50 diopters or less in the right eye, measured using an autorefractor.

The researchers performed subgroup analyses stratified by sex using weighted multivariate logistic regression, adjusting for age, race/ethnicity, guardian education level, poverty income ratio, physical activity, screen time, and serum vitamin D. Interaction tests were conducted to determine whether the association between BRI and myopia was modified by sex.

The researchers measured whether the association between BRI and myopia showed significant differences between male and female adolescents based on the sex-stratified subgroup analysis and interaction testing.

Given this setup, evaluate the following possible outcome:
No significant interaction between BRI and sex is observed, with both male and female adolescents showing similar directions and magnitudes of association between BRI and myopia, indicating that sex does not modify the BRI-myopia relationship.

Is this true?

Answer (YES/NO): NO